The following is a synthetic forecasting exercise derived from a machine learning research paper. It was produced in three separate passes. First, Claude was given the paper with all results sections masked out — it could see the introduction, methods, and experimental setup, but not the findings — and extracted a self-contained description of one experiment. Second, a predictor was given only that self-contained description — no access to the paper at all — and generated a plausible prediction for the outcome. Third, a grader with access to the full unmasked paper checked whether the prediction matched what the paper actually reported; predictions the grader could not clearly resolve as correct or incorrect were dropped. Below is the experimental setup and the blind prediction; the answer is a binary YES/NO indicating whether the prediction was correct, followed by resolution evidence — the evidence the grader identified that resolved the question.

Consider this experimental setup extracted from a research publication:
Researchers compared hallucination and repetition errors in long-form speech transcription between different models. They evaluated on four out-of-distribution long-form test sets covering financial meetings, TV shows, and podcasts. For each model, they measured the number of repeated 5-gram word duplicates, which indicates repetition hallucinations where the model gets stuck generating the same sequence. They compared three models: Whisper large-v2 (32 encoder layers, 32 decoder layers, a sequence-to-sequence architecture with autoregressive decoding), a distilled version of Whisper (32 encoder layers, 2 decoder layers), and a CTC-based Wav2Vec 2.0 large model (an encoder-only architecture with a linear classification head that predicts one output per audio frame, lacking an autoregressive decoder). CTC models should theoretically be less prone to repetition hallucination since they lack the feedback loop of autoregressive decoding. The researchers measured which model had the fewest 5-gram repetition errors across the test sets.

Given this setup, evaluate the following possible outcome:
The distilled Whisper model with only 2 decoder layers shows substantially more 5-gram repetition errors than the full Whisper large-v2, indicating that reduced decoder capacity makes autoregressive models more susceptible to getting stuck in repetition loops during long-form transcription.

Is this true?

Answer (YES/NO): NO